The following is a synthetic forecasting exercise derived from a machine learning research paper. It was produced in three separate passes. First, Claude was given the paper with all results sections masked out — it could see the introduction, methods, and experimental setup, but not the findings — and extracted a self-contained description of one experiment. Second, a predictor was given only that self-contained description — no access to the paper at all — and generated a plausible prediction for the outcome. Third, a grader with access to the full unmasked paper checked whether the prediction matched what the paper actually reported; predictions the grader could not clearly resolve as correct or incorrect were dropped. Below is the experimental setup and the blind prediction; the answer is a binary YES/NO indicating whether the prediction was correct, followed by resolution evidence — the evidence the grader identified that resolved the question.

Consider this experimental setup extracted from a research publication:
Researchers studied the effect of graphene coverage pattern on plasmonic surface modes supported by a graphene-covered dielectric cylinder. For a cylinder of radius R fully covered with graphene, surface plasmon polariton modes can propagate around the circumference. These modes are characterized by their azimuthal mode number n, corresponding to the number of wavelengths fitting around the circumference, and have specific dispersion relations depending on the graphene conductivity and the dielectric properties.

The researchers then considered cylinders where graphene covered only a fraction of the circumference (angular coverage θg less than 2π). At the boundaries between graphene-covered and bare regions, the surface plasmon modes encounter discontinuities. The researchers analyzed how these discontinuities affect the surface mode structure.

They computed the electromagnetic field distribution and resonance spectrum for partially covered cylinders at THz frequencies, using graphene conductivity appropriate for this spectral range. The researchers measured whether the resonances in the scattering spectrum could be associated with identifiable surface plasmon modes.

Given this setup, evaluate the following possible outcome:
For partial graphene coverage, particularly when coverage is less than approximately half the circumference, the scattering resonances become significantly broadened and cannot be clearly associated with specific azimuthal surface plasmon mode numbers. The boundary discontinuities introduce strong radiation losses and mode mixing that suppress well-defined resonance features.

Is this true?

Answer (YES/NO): NO